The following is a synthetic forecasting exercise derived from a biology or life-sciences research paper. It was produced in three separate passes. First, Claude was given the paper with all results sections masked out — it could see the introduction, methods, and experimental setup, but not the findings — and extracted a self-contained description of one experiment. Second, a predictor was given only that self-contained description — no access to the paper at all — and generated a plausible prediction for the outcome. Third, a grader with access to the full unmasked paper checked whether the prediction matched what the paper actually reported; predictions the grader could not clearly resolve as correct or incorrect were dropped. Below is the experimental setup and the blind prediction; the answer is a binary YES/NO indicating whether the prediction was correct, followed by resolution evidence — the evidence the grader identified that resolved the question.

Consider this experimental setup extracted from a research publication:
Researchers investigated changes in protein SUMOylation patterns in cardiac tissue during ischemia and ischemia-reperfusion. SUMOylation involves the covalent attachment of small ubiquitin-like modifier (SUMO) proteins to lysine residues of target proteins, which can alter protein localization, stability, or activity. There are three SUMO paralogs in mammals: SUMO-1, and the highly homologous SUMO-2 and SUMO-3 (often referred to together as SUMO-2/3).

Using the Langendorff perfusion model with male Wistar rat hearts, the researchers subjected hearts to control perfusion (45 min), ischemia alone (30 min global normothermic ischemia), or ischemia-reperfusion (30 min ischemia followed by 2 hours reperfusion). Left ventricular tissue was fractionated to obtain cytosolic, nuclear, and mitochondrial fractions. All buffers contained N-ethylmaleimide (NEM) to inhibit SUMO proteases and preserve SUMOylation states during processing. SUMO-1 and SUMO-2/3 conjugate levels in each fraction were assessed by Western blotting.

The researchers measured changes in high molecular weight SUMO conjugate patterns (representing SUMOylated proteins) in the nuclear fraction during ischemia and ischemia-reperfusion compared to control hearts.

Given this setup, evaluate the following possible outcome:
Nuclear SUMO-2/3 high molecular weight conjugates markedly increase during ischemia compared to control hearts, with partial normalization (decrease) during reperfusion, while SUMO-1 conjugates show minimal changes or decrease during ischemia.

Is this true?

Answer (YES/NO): NO